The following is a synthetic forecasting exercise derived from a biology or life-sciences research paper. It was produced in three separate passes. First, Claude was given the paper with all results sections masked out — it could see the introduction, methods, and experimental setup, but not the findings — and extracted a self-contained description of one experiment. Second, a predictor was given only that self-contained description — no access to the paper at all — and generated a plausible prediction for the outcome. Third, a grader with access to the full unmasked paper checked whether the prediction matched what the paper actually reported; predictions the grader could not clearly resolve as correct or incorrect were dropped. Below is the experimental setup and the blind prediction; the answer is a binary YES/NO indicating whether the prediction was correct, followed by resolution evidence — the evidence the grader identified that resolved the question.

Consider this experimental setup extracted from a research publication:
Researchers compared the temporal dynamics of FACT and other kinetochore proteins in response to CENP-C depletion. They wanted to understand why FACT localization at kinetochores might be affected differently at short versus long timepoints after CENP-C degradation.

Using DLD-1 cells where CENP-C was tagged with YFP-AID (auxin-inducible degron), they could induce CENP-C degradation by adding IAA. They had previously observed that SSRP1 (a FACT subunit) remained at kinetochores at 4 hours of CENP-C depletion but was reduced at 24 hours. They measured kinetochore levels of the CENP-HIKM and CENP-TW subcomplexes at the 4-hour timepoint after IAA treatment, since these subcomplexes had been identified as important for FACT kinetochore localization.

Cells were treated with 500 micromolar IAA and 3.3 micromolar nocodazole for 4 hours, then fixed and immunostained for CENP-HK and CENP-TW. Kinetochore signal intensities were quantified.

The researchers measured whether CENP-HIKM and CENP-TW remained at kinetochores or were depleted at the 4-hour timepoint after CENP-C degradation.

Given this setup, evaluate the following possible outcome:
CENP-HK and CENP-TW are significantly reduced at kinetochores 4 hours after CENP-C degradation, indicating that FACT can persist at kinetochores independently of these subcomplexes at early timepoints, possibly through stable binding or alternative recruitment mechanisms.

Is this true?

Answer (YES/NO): NO